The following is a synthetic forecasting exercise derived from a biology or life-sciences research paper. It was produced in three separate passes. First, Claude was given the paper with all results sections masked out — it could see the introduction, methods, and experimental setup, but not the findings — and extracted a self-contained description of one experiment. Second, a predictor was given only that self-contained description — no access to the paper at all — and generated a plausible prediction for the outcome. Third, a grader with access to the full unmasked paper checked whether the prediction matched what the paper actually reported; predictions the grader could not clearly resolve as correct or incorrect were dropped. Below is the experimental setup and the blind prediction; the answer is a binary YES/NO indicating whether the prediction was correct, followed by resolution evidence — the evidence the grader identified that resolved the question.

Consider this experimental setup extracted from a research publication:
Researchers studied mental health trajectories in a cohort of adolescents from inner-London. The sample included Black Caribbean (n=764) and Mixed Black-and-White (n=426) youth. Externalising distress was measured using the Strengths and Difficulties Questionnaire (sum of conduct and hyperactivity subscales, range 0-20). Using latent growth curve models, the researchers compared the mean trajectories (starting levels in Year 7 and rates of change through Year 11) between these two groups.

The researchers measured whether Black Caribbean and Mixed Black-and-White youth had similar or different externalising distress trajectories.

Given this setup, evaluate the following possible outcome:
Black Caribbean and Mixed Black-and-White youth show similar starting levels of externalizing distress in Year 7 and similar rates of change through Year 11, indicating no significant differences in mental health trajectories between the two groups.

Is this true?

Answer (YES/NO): YES